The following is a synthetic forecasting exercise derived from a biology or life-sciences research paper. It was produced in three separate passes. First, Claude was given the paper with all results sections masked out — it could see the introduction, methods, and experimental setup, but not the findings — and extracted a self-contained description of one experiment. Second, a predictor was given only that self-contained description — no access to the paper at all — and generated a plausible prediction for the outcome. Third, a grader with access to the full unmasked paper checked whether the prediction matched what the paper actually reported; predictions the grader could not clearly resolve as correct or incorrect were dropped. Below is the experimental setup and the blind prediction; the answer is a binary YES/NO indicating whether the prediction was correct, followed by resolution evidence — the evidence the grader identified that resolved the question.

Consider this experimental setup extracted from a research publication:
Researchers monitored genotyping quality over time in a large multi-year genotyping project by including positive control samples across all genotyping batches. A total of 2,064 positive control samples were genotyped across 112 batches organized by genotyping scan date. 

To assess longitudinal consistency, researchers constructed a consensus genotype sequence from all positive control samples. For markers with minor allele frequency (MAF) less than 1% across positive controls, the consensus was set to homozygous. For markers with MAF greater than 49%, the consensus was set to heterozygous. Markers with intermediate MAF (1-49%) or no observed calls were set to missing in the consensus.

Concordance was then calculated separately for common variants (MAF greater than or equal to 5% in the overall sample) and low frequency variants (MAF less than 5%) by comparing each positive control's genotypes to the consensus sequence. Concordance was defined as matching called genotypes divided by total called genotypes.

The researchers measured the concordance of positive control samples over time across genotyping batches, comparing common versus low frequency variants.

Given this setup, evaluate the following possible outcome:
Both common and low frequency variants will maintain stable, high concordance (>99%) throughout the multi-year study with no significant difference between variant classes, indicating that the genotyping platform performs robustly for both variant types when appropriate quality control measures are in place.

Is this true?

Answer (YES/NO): NO